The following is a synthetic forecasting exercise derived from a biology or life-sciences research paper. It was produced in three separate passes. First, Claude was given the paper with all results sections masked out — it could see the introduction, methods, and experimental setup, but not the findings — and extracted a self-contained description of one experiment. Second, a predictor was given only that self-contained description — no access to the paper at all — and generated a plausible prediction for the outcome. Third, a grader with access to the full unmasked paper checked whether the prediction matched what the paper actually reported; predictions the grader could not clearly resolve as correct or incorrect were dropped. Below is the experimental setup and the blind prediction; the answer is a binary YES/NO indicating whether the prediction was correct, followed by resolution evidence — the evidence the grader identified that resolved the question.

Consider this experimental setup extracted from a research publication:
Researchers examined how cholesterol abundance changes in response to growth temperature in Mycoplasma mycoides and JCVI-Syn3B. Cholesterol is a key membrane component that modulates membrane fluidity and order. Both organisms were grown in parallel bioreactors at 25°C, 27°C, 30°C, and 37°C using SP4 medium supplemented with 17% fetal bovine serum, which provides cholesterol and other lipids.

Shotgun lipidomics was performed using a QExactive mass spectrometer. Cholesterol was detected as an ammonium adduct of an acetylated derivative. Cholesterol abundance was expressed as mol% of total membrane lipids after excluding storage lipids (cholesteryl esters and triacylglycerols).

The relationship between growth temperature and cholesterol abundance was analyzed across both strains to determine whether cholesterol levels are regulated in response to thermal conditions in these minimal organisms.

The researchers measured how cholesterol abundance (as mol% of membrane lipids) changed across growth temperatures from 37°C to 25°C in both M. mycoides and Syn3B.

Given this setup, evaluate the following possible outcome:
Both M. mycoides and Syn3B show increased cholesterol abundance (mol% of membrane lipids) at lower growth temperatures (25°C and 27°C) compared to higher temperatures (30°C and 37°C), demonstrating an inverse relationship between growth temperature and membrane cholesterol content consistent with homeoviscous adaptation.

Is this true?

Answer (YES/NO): NO